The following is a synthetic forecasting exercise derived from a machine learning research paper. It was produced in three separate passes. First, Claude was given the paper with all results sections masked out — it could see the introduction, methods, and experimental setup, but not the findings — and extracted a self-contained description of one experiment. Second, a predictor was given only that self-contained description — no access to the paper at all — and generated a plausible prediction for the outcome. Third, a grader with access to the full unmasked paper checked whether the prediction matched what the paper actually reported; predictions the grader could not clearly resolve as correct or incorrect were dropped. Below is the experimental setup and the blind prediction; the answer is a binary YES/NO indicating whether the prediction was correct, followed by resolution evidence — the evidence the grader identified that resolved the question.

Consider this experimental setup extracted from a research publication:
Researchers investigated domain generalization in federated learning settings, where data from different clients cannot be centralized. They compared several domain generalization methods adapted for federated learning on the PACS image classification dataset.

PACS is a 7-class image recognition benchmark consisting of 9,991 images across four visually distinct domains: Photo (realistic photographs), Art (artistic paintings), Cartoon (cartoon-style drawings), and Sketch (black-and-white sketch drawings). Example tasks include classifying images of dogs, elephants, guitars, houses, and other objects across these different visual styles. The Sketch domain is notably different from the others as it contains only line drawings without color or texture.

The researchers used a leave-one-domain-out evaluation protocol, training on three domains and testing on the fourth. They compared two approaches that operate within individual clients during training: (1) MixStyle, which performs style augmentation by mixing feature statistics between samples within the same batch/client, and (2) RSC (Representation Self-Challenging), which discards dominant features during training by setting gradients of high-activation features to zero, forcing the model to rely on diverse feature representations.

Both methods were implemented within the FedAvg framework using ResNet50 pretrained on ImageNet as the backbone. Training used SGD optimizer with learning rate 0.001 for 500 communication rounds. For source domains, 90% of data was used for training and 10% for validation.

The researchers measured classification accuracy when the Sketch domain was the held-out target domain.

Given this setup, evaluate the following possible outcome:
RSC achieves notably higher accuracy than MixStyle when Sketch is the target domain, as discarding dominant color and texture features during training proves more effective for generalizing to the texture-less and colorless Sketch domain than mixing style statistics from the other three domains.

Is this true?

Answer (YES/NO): NO